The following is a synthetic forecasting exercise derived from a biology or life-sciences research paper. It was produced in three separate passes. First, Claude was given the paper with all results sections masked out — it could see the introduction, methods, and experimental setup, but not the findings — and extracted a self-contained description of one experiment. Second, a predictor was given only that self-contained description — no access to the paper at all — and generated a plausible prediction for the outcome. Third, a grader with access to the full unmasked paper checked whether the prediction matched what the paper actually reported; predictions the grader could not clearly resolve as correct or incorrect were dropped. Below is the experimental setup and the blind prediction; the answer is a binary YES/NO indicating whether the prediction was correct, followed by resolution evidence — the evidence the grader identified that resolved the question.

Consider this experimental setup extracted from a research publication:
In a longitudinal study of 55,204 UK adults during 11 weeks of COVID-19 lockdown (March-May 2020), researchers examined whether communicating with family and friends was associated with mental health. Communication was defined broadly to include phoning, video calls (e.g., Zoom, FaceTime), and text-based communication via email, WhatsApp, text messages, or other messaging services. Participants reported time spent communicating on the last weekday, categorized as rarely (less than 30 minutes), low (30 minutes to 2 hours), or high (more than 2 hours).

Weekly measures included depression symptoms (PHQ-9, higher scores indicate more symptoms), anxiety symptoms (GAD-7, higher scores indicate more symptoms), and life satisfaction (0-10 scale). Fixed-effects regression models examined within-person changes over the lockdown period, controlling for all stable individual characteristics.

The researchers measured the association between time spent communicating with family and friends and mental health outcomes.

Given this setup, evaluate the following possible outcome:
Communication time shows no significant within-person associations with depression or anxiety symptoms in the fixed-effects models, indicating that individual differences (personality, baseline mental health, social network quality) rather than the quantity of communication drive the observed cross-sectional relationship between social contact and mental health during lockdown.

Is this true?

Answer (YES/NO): NO